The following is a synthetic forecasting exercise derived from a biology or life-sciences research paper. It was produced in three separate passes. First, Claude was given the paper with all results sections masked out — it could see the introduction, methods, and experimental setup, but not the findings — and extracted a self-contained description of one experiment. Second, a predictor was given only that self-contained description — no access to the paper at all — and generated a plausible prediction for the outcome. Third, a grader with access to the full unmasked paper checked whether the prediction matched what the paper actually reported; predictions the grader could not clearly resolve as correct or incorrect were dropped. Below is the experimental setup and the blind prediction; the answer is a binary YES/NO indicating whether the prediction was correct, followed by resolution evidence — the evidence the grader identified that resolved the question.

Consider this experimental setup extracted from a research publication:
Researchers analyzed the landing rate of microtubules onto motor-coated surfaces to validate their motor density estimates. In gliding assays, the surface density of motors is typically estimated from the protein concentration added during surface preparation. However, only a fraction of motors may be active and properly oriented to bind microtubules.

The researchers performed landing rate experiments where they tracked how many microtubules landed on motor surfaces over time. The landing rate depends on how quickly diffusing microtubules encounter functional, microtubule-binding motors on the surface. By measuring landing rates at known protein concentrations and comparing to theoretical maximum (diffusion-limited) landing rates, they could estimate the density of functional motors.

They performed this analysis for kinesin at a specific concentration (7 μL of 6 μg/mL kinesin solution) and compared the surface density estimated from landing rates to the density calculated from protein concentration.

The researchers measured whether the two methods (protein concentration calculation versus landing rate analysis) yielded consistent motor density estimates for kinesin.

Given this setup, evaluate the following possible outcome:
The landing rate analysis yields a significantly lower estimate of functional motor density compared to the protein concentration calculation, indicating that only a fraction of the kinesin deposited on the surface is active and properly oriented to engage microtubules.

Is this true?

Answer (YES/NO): NO